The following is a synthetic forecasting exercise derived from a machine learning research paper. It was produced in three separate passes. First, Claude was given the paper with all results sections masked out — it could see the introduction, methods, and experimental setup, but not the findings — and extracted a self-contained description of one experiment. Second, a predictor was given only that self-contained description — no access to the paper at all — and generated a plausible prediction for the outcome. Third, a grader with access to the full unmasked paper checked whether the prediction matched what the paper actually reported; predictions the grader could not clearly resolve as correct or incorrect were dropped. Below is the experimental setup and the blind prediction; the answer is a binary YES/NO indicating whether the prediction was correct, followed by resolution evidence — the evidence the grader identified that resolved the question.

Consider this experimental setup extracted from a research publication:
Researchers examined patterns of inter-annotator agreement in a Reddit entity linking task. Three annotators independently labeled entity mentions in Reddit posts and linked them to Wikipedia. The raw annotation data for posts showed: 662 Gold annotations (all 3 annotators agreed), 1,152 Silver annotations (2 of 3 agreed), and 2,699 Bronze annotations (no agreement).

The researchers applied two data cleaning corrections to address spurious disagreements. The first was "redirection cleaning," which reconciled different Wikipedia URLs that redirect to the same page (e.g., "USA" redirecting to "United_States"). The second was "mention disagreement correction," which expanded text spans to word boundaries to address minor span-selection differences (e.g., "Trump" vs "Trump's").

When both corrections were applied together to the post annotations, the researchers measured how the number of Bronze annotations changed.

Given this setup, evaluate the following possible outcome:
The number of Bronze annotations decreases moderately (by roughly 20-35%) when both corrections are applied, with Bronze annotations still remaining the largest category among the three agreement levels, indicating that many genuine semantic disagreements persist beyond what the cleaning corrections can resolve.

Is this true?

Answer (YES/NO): NO